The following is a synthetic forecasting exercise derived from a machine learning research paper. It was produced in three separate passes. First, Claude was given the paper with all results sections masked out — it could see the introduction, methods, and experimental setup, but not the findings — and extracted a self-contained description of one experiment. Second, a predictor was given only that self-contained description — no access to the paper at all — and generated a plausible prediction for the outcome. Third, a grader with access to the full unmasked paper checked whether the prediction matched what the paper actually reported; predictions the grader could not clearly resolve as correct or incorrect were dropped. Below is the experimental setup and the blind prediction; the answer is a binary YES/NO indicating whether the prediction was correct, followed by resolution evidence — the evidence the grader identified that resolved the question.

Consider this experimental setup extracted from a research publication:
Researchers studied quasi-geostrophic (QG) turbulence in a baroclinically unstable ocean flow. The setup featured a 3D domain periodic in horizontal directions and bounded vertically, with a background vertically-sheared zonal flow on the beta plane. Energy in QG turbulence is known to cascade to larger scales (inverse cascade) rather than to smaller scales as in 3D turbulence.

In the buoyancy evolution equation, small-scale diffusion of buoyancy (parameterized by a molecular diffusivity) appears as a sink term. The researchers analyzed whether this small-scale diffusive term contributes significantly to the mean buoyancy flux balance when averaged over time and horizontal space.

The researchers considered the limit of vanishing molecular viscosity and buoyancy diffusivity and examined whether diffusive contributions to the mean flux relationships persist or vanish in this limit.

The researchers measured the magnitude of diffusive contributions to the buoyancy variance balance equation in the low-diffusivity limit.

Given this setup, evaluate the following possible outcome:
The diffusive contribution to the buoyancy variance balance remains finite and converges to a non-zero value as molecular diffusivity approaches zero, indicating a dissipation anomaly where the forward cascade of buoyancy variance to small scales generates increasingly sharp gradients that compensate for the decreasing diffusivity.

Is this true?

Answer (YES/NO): NO